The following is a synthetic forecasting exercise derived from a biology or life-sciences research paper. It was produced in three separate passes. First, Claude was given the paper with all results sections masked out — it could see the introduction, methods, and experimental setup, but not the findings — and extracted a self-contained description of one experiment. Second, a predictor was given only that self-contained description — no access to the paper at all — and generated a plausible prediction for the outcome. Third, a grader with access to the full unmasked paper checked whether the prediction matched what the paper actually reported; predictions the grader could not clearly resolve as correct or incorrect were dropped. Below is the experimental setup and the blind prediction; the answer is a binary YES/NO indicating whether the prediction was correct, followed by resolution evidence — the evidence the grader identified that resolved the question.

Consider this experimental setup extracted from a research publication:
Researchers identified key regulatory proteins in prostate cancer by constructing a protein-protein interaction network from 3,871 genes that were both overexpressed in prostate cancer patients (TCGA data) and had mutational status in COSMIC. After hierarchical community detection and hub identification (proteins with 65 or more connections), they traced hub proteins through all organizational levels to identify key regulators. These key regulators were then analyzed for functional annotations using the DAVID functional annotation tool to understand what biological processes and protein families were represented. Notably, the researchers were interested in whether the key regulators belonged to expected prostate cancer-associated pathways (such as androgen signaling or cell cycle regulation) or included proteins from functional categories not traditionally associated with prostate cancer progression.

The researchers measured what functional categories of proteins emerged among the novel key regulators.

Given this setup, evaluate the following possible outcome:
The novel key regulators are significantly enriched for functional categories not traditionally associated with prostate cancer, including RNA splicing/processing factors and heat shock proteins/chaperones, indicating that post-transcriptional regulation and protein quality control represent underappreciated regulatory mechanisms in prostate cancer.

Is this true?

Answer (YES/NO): NO